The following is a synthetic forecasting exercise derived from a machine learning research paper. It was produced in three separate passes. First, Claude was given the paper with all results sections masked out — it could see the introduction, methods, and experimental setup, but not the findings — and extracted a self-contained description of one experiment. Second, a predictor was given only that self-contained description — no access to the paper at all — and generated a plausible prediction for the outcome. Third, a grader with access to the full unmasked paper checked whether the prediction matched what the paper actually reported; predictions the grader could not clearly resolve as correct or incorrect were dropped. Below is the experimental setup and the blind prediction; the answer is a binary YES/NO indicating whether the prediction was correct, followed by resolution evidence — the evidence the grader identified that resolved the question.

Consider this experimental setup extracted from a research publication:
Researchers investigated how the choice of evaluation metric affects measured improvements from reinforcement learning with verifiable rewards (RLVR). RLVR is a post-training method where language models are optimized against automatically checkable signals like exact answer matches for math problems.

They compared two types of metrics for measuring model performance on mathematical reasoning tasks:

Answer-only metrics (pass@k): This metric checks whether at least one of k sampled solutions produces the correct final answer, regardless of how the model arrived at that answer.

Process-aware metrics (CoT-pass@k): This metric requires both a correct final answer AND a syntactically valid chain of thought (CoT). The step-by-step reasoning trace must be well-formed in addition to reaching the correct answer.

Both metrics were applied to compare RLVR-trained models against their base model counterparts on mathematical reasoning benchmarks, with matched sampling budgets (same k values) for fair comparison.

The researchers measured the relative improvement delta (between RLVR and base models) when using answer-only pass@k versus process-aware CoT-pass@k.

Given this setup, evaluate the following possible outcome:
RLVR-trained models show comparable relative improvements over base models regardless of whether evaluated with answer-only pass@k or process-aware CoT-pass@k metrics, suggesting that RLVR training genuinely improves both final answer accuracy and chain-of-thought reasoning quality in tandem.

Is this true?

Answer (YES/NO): NO